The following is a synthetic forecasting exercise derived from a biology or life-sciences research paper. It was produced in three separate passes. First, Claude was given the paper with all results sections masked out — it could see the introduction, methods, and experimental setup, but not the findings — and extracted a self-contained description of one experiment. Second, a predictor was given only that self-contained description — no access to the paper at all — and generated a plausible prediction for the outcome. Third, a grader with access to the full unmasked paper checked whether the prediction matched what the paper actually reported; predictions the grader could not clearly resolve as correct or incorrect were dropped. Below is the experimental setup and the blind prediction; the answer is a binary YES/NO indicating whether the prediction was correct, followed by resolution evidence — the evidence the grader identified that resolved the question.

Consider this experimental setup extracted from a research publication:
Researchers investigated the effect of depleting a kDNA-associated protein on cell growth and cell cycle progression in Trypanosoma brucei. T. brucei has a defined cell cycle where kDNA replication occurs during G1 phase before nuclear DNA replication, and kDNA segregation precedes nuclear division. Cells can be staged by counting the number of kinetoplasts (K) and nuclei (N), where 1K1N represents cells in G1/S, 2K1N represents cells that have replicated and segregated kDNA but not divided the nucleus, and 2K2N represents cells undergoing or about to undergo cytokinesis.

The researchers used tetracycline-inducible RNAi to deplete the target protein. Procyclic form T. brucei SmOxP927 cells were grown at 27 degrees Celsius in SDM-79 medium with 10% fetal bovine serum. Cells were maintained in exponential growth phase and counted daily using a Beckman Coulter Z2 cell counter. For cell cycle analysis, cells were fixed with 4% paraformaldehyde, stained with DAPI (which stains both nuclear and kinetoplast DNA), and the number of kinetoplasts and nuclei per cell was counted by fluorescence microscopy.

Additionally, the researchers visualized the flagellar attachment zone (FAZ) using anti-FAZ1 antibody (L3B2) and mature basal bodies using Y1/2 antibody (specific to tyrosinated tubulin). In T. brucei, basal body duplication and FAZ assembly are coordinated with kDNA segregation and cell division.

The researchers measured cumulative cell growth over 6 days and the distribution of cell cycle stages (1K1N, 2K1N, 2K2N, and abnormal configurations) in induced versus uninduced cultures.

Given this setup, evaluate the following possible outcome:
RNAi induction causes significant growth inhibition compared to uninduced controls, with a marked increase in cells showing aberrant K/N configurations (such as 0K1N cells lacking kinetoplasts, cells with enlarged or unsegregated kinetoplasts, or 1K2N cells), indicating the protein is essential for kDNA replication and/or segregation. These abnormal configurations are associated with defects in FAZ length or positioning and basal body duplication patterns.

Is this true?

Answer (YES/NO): NO